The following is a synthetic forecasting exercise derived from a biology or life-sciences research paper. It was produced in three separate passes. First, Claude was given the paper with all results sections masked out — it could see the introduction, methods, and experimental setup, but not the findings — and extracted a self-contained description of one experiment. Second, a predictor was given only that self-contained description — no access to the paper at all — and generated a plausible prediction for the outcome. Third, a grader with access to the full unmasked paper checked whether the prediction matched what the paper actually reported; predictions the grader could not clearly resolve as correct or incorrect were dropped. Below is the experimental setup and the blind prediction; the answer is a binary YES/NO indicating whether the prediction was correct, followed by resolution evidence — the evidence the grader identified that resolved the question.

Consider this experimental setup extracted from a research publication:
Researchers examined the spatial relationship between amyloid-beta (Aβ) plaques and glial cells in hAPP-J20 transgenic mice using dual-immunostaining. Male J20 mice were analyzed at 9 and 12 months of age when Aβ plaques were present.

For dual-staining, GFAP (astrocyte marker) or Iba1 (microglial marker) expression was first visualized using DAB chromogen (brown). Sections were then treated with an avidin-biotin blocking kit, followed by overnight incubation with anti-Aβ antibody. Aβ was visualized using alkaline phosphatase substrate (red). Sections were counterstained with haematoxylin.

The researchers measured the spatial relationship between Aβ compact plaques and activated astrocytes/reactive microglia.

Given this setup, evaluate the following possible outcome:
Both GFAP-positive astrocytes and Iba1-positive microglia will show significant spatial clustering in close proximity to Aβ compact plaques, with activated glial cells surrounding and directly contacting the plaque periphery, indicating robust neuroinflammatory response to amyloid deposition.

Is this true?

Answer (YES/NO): YES